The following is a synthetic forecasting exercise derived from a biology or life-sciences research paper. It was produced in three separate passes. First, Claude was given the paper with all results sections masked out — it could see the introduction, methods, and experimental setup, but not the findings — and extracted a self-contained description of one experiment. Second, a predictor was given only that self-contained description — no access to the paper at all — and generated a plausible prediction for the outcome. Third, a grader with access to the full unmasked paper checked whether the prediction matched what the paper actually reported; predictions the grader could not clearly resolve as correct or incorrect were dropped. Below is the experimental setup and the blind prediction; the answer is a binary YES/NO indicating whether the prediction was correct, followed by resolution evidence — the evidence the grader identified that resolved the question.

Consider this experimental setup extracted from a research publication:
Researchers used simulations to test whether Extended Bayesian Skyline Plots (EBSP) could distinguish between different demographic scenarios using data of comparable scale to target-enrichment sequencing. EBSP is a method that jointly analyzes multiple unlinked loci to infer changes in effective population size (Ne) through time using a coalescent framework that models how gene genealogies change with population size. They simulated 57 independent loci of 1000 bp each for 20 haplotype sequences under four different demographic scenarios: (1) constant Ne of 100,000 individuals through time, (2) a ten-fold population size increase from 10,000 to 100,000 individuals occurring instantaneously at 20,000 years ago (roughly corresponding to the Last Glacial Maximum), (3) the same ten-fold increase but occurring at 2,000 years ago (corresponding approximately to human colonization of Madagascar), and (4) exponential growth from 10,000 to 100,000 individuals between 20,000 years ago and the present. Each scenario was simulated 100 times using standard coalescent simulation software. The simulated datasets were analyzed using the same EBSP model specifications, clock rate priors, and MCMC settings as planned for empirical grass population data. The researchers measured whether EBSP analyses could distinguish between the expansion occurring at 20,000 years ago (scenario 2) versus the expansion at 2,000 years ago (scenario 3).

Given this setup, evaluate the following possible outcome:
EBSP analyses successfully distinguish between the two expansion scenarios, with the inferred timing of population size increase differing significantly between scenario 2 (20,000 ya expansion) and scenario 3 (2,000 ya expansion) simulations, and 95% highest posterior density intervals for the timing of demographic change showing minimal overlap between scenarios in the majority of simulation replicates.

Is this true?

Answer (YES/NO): NO